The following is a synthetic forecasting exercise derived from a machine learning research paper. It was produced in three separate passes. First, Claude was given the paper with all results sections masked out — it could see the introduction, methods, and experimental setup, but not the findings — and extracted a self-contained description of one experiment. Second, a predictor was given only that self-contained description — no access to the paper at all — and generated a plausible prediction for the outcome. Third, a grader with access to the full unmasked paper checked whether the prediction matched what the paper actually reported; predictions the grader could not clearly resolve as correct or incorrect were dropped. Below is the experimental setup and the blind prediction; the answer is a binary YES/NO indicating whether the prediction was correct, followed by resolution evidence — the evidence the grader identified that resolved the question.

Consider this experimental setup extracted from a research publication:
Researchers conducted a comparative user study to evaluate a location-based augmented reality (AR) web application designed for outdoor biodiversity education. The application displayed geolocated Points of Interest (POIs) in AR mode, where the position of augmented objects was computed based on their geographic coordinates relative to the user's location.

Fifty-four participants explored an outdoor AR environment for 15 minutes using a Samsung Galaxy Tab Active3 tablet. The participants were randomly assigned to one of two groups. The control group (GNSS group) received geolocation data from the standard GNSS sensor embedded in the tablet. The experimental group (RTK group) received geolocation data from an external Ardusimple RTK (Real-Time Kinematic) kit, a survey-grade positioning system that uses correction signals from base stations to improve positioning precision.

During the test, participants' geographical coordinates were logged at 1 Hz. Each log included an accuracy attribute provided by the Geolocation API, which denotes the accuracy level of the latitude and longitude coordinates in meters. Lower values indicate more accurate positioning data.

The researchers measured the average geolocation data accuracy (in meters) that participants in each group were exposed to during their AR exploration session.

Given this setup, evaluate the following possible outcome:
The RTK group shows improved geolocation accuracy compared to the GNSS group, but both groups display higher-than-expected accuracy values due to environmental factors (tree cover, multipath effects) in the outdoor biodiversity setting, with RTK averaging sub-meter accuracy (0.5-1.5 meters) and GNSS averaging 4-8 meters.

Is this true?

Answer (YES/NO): NO